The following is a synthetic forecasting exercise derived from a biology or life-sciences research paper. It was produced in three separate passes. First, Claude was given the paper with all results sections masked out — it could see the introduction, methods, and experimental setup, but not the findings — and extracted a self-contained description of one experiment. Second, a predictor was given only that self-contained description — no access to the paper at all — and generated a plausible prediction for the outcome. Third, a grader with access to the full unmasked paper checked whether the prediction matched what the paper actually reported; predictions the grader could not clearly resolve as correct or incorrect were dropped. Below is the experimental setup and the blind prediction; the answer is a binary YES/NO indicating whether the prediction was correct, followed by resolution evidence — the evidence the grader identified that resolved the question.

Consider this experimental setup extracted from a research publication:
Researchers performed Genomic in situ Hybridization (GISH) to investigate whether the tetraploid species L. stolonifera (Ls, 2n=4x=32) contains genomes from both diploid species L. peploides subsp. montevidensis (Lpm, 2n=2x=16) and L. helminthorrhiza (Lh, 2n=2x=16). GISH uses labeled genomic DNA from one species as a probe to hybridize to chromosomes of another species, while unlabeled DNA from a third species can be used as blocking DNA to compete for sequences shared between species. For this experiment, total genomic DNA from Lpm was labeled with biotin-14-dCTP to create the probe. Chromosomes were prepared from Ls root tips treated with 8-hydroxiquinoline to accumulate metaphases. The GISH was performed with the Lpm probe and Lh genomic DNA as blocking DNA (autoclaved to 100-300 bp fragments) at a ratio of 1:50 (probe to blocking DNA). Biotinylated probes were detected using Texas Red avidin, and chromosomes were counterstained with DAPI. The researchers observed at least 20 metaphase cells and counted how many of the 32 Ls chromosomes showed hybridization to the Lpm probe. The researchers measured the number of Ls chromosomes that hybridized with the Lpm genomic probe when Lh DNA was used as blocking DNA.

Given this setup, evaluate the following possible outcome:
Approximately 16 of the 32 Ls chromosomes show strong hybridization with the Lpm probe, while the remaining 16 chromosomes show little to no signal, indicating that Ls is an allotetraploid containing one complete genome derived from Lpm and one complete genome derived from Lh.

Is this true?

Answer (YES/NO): YES